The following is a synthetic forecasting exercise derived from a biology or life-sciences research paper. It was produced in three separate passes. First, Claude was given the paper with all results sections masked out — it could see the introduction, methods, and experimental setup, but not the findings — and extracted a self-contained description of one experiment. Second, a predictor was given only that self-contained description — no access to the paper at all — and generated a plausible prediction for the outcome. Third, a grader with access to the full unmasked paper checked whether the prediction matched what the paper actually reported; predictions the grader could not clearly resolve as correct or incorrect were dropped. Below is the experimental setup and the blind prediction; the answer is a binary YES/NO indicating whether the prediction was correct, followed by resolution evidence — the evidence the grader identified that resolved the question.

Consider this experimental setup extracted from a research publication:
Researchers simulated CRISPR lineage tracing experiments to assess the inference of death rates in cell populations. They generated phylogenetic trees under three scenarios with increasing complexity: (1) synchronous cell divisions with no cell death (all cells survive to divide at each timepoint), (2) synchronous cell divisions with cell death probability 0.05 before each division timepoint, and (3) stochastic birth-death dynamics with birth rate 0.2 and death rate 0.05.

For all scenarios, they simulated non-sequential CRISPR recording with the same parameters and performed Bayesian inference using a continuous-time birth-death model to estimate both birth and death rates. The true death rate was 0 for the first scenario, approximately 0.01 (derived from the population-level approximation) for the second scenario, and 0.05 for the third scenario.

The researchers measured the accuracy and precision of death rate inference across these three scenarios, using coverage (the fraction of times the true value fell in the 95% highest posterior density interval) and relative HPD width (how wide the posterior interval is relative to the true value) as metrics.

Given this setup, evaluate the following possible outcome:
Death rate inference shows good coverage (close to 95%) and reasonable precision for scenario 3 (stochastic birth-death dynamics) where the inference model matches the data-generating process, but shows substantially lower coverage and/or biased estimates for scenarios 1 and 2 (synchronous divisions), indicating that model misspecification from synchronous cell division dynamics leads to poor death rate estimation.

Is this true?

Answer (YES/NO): YES